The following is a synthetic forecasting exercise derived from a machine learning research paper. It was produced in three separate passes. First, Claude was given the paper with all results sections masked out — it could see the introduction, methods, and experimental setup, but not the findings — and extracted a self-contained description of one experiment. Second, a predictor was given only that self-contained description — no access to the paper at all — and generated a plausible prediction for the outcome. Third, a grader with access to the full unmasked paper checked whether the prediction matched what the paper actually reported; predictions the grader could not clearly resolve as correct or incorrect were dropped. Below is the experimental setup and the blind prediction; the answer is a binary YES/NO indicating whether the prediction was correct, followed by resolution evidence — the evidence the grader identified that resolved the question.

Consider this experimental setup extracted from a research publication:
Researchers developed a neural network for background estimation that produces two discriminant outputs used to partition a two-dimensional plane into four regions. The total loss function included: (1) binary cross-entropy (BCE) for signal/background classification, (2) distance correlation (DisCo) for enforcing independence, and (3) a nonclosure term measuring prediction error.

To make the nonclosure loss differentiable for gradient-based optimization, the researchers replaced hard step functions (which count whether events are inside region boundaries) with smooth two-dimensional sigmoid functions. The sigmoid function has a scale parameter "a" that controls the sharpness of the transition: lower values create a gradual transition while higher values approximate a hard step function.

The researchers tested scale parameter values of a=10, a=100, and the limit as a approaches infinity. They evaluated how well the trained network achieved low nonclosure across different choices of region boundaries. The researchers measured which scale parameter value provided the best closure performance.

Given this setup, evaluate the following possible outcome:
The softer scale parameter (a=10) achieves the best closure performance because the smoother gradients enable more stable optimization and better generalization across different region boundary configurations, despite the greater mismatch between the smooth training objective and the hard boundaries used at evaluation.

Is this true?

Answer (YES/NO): NO